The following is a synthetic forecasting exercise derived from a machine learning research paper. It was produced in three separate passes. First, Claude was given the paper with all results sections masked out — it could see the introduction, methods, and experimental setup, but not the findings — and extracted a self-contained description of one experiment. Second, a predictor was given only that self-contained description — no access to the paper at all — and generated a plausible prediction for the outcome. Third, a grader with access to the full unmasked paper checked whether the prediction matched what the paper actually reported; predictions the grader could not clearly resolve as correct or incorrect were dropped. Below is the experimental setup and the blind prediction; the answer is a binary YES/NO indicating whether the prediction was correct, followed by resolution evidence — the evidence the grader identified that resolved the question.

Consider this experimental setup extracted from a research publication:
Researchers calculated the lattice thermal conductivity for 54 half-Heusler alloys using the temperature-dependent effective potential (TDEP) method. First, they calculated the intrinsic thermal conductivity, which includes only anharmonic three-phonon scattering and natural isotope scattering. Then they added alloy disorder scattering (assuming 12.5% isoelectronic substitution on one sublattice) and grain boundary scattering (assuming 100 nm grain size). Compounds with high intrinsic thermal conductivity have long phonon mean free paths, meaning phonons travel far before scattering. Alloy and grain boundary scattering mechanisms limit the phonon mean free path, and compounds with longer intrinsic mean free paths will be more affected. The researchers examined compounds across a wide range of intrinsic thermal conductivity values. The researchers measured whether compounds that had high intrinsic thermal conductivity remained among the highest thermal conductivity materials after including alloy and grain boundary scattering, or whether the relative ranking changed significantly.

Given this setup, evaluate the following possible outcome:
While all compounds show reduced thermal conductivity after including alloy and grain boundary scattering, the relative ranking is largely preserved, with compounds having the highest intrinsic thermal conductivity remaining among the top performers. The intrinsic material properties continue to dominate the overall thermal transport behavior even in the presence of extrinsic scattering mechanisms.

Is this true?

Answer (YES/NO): NO